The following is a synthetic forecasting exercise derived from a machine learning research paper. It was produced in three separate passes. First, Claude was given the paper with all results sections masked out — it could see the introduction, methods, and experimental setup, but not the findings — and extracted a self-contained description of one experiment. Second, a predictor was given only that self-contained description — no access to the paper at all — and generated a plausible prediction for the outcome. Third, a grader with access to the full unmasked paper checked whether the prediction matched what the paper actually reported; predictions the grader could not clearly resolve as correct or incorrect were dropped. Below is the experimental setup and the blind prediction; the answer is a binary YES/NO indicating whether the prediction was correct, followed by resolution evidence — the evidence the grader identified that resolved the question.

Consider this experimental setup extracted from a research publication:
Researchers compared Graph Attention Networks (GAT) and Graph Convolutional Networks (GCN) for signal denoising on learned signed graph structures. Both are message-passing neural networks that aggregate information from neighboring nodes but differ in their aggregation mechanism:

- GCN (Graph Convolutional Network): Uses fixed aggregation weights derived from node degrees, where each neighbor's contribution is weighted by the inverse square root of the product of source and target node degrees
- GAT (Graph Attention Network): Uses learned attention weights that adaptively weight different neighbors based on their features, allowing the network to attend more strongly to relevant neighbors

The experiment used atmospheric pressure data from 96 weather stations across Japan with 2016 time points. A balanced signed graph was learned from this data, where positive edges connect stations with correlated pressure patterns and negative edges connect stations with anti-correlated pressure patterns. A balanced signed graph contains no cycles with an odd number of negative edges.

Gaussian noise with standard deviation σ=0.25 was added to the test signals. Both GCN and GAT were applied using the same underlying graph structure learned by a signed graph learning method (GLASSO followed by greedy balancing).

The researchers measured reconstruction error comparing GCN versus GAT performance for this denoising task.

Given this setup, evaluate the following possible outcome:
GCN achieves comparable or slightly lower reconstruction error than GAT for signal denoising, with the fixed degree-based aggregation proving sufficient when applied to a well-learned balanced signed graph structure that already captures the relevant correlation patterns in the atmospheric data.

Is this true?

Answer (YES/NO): YES